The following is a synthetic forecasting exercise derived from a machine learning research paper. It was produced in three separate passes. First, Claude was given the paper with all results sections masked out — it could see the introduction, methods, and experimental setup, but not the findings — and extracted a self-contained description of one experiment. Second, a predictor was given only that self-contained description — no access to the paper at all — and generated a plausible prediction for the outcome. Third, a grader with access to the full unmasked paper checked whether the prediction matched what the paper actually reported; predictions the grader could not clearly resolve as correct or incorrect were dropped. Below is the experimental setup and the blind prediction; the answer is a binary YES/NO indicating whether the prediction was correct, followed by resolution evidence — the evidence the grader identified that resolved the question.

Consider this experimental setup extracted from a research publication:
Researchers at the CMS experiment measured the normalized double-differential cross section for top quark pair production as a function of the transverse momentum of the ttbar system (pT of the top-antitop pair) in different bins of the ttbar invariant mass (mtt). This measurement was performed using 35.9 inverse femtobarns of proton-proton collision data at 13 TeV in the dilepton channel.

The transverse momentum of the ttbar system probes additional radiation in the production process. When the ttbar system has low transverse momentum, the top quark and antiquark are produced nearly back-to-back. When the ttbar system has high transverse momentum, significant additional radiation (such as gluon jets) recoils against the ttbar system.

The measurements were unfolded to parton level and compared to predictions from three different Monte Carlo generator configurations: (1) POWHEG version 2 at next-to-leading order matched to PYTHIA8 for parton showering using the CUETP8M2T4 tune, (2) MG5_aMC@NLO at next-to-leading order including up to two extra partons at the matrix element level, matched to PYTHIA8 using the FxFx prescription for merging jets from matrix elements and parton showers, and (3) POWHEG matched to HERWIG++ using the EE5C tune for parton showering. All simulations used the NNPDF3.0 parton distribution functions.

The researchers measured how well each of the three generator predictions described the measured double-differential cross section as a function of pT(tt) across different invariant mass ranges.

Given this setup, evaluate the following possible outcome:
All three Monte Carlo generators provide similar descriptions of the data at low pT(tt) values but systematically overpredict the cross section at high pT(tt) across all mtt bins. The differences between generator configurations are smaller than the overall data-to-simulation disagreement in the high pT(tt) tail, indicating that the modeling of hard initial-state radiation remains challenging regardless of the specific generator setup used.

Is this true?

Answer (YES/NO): NO